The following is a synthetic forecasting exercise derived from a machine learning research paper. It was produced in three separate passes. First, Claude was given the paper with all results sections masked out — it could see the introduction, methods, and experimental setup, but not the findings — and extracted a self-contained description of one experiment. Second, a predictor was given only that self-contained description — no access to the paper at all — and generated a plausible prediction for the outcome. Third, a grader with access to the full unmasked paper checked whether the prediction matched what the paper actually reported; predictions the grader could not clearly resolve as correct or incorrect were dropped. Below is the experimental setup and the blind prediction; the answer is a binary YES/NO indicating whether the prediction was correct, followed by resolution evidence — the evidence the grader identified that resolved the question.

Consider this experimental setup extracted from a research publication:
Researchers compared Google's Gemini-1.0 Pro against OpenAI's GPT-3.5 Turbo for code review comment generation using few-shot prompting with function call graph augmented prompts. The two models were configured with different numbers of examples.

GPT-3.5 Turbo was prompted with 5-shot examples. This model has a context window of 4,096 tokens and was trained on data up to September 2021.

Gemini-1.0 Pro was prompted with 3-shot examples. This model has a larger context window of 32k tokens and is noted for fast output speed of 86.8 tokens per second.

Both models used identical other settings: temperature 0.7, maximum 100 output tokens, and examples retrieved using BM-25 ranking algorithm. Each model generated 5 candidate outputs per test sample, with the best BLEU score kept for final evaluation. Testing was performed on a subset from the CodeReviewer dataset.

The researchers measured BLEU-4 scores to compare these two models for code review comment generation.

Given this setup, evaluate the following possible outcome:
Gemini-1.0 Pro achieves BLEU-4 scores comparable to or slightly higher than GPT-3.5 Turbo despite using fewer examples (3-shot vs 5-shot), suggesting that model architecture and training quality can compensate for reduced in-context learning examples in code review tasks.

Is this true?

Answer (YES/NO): NO